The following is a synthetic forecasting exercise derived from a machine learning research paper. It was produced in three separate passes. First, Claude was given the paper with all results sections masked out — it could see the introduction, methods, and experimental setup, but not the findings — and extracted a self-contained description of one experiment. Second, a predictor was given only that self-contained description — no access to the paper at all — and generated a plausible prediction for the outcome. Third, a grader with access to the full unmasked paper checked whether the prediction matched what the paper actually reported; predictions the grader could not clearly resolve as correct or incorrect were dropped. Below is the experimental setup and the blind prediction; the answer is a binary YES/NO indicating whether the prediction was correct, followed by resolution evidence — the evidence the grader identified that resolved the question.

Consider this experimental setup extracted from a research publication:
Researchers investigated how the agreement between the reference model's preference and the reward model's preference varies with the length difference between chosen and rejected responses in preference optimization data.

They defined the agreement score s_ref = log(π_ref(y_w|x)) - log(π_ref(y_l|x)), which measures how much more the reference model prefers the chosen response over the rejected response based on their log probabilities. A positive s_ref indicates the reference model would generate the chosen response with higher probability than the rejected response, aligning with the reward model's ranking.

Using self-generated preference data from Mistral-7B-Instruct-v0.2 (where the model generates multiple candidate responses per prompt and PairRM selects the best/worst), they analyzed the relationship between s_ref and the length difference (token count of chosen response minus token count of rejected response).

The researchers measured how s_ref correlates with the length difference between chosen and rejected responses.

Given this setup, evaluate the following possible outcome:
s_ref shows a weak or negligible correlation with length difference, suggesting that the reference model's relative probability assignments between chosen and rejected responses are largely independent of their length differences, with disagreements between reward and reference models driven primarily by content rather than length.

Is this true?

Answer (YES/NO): NO